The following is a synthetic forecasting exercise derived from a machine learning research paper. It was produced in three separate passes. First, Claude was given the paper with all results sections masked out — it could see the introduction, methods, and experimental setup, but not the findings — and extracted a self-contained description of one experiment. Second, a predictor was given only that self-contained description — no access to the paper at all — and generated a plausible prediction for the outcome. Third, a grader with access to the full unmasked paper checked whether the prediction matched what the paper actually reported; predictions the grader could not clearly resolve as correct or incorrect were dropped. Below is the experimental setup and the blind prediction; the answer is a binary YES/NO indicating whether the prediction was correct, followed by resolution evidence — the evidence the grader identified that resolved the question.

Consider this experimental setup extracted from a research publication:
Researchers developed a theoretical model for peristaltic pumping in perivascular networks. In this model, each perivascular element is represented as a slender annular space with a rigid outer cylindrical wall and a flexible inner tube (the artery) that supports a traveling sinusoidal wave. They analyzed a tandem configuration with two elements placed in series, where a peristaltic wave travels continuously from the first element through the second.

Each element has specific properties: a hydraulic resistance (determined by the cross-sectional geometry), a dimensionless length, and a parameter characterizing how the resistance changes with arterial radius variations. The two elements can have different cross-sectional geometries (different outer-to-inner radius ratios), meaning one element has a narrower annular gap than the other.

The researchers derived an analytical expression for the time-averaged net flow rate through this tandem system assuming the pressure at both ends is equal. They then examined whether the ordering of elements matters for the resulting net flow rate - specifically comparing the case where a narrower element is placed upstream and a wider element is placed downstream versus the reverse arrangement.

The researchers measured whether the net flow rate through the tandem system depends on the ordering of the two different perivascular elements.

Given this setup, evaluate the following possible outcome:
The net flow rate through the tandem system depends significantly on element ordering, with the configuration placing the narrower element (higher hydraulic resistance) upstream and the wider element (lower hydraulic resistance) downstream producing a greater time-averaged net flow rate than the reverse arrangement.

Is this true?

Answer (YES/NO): NO